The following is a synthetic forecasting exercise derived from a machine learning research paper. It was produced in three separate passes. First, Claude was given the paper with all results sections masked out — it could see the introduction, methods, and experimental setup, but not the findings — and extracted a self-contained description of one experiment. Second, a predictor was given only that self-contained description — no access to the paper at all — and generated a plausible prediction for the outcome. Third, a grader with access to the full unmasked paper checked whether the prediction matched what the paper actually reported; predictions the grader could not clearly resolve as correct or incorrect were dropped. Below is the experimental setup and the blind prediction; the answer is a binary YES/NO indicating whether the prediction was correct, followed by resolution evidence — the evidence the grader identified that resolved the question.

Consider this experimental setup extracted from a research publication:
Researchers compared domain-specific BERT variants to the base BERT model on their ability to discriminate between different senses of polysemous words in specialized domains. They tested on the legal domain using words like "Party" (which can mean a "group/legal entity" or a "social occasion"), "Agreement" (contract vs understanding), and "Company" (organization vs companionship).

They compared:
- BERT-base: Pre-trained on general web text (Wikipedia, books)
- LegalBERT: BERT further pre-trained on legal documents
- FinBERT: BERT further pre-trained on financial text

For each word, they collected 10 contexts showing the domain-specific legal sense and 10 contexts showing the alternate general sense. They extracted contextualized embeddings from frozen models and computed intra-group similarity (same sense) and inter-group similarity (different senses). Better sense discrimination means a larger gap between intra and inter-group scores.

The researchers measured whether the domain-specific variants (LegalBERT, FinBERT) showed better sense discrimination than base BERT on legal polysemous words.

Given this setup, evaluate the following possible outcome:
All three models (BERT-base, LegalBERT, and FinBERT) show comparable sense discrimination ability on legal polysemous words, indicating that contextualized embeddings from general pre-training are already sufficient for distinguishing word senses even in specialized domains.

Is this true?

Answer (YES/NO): NO